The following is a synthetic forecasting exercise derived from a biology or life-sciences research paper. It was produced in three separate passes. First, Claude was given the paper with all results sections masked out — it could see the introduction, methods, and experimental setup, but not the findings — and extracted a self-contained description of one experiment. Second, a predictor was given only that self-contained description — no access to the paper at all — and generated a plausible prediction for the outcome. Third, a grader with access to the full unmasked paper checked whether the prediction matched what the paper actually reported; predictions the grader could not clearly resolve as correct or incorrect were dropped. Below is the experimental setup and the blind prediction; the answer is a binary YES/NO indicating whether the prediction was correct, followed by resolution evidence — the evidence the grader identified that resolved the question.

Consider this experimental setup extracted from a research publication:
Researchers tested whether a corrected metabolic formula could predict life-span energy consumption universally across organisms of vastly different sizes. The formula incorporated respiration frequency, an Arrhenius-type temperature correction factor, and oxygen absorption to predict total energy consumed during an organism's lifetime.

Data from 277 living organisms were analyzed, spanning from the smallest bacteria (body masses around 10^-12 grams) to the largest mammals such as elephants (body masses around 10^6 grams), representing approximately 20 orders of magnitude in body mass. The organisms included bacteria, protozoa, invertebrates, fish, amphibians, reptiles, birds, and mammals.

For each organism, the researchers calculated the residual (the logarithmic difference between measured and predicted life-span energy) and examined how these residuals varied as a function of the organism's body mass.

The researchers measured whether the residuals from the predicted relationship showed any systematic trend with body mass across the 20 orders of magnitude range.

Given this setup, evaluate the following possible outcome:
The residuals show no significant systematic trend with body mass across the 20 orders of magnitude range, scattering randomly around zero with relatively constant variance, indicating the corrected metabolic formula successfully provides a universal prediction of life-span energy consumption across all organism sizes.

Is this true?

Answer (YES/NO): YES